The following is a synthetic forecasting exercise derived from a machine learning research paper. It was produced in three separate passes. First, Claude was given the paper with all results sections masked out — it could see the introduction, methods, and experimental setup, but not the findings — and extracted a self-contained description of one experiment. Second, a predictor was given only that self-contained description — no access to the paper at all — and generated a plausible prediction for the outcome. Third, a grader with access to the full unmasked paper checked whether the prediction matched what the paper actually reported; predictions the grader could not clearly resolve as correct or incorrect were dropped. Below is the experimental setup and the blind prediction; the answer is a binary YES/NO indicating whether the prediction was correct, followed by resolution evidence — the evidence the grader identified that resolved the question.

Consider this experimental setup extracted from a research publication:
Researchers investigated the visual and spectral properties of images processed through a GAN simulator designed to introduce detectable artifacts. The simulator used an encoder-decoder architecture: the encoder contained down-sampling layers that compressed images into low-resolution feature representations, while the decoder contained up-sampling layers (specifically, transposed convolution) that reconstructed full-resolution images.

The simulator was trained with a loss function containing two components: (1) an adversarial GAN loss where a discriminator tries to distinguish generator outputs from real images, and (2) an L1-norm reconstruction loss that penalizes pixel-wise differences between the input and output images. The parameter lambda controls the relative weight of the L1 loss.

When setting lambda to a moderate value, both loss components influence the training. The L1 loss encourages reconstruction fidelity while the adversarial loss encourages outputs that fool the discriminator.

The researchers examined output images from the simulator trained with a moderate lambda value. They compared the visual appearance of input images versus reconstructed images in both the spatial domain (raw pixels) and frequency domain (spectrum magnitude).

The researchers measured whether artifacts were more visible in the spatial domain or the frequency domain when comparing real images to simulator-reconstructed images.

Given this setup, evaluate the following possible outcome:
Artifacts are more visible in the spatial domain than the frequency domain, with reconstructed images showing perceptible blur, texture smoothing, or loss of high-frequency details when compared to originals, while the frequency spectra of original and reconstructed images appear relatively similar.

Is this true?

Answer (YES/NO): NO